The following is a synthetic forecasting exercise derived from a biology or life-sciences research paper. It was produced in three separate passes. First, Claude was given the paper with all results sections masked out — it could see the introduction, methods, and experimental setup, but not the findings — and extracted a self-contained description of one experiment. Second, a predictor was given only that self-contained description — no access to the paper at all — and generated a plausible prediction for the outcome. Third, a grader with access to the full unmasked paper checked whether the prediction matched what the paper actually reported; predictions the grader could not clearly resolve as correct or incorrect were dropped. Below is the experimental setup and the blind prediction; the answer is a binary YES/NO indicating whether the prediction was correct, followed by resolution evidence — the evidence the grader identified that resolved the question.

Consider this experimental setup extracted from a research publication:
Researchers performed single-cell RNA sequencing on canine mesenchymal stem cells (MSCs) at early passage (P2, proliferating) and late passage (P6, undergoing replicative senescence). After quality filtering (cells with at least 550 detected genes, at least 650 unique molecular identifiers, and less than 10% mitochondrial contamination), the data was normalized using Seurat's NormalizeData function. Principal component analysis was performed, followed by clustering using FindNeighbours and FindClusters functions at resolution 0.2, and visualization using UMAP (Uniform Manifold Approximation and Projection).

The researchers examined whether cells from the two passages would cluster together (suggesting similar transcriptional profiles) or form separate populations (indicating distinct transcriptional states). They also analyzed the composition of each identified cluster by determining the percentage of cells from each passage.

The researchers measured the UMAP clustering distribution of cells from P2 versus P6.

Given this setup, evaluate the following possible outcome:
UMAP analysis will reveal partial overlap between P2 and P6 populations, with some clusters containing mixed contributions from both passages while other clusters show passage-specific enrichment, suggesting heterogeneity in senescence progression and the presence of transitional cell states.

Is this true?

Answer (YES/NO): NO